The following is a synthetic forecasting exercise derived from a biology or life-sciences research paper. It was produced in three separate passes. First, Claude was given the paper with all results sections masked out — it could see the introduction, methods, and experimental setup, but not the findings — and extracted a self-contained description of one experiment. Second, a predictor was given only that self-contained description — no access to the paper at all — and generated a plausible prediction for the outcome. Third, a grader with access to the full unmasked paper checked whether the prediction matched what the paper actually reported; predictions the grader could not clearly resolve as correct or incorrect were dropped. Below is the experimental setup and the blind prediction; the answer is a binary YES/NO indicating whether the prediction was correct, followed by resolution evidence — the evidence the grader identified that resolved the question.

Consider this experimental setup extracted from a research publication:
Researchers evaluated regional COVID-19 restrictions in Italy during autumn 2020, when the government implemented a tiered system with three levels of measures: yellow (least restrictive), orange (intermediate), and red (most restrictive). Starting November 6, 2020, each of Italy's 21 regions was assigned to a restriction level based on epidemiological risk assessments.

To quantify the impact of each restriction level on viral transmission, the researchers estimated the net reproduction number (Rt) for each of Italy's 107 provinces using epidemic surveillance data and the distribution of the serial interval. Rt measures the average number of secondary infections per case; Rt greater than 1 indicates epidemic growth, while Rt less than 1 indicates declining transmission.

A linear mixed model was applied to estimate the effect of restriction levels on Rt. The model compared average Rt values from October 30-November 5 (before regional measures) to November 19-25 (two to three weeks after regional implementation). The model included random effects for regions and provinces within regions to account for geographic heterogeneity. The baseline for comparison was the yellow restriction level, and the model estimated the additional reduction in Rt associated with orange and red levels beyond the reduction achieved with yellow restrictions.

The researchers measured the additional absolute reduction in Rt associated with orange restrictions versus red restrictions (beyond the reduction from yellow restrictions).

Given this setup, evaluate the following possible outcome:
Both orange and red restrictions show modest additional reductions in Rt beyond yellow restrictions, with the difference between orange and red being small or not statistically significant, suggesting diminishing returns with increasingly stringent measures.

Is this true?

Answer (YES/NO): NO